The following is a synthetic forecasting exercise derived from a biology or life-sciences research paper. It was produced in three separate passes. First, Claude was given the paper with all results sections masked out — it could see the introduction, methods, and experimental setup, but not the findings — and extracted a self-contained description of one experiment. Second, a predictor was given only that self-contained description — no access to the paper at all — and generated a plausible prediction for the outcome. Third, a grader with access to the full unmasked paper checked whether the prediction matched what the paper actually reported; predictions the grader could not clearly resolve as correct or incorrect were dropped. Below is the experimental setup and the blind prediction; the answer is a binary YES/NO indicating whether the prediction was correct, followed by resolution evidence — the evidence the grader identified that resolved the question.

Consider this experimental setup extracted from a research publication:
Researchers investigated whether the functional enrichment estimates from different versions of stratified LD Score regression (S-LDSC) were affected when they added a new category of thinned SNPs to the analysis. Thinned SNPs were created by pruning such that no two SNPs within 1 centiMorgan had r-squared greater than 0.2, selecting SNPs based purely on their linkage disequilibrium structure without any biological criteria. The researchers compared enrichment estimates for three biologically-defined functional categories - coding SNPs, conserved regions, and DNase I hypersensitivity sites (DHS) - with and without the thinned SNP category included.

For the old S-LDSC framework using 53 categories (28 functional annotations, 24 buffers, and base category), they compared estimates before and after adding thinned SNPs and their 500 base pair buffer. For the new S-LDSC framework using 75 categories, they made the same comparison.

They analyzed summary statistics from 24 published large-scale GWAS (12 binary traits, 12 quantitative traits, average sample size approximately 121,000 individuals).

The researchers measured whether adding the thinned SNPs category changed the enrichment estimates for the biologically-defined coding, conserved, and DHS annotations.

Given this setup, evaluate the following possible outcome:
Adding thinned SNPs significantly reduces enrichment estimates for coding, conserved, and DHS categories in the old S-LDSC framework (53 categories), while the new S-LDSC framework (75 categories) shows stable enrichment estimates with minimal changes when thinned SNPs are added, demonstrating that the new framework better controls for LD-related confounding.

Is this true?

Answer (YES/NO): NO